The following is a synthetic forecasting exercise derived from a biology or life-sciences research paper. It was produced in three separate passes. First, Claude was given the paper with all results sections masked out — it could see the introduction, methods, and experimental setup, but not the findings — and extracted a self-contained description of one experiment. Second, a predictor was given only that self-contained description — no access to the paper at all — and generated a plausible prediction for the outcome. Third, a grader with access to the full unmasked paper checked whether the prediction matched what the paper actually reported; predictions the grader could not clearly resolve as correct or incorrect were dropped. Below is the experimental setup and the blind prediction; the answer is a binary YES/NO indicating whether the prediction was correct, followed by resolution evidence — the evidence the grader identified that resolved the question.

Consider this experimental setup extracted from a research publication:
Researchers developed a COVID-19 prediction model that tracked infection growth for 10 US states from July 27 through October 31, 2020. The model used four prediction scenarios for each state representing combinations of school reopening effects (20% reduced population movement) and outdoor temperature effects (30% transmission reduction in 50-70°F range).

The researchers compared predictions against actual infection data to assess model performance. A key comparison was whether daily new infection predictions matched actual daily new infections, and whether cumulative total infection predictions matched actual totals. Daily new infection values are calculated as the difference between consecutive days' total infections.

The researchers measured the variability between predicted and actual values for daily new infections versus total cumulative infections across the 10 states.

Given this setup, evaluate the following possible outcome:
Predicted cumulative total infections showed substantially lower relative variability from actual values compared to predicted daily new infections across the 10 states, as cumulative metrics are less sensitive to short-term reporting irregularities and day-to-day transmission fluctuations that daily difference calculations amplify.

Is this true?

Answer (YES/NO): YES